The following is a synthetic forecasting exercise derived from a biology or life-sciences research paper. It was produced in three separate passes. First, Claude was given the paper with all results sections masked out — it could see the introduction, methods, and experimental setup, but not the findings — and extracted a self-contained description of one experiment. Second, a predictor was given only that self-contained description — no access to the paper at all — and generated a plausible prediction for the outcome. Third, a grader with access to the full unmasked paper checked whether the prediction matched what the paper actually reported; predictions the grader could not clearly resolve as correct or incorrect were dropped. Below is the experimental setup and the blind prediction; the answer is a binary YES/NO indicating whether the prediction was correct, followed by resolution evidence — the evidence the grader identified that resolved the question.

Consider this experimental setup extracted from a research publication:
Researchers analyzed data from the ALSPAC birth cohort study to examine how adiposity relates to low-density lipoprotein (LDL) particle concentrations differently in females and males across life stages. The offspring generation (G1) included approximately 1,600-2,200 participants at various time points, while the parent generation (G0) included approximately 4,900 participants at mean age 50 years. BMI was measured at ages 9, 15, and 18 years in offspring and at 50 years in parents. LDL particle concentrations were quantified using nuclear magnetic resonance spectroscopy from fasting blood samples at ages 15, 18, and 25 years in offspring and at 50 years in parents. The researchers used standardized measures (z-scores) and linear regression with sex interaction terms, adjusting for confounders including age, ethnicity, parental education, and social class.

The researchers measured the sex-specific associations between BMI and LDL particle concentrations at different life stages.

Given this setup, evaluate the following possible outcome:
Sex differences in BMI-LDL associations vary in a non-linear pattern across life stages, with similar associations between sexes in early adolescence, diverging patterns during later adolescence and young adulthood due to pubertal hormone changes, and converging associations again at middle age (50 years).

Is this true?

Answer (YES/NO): NO